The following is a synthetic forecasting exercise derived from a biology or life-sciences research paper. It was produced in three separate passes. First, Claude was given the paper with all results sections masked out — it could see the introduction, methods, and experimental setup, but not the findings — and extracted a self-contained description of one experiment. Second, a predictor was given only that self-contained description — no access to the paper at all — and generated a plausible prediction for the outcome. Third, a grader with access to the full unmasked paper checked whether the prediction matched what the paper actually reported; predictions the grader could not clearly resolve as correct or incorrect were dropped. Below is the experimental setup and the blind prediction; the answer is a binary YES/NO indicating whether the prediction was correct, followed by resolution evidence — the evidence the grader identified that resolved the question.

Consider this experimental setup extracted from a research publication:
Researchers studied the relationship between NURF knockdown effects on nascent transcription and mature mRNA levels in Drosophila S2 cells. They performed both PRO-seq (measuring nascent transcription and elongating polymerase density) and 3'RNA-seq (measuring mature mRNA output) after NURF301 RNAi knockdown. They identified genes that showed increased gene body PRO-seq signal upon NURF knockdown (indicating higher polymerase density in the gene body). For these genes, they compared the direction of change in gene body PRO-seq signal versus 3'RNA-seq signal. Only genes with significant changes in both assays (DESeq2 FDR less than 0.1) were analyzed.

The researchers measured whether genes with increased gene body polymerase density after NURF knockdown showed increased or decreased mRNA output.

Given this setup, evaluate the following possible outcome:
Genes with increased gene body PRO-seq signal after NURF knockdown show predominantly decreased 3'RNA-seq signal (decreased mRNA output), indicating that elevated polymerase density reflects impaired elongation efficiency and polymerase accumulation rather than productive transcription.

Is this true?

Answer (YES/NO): YES